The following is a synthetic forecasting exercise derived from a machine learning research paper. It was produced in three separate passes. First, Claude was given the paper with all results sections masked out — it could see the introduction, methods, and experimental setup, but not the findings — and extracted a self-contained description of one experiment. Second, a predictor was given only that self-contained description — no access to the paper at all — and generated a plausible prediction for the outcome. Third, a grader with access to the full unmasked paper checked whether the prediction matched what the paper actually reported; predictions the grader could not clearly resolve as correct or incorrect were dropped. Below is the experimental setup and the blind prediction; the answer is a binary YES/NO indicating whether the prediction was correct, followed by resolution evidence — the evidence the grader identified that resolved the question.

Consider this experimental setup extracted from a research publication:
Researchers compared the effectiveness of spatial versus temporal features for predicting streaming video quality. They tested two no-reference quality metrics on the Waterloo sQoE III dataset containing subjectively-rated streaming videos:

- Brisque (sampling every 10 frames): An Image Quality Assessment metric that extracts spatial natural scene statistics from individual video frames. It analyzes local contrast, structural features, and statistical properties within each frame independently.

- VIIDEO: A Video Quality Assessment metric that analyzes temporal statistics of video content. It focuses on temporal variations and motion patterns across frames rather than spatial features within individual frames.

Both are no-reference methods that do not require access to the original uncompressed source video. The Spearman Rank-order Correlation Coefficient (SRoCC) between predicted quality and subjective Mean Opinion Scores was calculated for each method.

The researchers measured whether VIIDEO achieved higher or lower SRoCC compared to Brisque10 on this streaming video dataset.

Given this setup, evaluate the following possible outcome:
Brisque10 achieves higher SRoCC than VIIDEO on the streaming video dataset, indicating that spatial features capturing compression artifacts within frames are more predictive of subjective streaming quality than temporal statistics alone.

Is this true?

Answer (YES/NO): YES